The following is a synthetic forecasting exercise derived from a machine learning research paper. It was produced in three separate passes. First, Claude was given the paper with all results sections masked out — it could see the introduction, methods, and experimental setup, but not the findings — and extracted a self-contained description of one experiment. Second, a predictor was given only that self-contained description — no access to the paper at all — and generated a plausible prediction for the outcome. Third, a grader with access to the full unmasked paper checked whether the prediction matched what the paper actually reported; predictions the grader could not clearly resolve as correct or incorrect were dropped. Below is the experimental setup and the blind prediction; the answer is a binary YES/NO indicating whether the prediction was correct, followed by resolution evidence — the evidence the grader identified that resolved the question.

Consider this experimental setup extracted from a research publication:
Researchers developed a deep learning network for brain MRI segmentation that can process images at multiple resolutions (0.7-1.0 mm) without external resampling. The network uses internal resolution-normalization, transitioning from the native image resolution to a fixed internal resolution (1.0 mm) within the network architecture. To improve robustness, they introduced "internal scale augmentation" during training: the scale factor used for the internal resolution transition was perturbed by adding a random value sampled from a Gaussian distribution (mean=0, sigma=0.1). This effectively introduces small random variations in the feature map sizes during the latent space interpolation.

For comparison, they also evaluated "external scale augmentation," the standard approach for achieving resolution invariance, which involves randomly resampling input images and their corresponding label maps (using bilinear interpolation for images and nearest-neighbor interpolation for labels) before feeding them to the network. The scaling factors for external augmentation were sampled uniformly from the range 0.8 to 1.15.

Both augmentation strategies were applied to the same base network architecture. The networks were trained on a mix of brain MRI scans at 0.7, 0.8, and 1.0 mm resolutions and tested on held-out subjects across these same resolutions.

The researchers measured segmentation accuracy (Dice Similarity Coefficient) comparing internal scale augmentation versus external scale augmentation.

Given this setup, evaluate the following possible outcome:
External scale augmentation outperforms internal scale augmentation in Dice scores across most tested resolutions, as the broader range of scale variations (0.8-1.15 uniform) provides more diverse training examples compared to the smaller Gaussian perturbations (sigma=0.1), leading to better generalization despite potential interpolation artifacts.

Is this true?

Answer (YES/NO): NO